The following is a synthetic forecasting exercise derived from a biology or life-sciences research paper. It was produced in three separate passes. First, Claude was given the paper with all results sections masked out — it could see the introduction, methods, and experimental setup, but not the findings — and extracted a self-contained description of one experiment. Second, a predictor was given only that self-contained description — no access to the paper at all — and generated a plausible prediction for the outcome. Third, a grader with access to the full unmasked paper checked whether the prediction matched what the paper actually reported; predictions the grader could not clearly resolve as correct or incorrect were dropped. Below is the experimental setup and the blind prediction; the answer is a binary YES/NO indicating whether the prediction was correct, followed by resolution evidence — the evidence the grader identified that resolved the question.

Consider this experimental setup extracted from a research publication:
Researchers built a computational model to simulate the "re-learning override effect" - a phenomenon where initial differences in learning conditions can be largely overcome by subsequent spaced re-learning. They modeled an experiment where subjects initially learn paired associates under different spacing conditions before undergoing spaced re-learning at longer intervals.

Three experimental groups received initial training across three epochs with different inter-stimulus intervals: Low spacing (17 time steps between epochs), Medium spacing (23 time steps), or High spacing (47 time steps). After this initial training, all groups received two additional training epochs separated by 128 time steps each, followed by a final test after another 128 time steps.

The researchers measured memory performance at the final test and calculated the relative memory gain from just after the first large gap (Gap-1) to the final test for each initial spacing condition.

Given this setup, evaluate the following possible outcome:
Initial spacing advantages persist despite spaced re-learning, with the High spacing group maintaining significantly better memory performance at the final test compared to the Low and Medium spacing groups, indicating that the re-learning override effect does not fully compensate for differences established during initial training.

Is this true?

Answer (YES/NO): NO